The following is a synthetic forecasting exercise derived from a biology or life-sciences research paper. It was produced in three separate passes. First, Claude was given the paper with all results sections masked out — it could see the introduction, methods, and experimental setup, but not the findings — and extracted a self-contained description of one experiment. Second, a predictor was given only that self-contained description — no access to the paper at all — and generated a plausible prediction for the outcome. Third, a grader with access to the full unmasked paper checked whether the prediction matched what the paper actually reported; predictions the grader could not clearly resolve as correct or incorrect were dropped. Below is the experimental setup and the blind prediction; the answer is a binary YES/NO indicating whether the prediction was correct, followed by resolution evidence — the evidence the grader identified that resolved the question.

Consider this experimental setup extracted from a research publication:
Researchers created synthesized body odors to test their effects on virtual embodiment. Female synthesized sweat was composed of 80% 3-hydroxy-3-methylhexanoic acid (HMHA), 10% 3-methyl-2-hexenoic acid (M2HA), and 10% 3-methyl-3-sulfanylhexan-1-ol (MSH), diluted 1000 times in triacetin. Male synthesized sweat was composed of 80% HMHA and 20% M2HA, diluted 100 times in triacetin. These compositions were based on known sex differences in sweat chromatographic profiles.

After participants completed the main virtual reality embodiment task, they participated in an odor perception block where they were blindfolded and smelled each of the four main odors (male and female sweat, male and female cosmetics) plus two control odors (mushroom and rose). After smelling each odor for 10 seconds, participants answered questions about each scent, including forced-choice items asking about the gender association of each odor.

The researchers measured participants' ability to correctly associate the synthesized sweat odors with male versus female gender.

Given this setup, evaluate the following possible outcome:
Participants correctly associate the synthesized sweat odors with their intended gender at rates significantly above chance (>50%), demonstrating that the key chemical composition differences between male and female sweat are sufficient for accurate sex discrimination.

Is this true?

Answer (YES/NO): NO